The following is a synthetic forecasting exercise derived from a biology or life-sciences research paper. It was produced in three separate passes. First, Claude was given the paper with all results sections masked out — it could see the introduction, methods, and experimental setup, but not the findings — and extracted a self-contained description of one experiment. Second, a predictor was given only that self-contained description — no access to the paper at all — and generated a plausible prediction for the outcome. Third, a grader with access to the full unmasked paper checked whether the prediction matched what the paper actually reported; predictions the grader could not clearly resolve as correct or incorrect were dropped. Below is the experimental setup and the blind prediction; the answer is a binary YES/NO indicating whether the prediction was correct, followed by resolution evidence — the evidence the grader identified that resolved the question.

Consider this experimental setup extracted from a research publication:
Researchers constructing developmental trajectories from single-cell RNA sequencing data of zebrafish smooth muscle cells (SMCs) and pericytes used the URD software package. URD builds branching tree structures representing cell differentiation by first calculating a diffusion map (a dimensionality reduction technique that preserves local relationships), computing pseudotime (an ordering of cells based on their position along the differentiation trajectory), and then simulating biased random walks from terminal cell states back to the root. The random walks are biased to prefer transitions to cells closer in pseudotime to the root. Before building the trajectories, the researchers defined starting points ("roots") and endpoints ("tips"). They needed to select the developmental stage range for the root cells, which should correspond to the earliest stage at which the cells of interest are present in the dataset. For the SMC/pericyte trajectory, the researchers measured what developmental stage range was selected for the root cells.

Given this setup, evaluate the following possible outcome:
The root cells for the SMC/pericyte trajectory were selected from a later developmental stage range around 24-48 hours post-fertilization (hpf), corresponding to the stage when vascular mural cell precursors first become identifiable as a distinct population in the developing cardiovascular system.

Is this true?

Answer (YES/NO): NO